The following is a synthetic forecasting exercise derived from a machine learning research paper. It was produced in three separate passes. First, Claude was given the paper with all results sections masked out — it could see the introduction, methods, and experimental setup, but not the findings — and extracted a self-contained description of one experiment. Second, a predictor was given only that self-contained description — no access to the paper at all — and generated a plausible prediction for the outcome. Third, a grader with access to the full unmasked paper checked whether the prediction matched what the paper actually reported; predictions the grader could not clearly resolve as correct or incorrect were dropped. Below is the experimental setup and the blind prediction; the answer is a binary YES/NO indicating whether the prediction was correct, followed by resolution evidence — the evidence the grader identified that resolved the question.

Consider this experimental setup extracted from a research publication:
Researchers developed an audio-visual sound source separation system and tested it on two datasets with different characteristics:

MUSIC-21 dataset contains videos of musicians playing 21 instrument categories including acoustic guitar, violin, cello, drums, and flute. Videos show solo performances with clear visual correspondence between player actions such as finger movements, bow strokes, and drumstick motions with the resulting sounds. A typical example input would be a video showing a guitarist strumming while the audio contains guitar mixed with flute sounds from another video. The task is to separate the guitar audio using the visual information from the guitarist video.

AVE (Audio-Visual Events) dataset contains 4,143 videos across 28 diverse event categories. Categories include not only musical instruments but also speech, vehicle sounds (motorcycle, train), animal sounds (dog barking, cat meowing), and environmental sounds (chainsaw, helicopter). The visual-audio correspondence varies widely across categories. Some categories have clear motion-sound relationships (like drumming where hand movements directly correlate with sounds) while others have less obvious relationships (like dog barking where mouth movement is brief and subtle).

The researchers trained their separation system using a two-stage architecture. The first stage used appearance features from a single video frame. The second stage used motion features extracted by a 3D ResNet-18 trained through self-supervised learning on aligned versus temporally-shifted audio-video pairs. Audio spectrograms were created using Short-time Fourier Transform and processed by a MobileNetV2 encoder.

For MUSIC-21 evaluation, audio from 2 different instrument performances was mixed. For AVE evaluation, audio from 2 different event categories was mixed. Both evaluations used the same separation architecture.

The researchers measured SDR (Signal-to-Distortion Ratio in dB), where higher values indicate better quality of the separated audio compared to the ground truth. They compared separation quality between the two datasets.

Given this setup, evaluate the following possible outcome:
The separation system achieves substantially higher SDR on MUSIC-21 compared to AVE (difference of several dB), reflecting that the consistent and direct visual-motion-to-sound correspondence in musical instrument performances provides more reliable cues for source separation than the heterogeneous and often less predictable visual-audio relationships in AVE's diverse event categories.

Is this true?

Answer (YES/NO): YES